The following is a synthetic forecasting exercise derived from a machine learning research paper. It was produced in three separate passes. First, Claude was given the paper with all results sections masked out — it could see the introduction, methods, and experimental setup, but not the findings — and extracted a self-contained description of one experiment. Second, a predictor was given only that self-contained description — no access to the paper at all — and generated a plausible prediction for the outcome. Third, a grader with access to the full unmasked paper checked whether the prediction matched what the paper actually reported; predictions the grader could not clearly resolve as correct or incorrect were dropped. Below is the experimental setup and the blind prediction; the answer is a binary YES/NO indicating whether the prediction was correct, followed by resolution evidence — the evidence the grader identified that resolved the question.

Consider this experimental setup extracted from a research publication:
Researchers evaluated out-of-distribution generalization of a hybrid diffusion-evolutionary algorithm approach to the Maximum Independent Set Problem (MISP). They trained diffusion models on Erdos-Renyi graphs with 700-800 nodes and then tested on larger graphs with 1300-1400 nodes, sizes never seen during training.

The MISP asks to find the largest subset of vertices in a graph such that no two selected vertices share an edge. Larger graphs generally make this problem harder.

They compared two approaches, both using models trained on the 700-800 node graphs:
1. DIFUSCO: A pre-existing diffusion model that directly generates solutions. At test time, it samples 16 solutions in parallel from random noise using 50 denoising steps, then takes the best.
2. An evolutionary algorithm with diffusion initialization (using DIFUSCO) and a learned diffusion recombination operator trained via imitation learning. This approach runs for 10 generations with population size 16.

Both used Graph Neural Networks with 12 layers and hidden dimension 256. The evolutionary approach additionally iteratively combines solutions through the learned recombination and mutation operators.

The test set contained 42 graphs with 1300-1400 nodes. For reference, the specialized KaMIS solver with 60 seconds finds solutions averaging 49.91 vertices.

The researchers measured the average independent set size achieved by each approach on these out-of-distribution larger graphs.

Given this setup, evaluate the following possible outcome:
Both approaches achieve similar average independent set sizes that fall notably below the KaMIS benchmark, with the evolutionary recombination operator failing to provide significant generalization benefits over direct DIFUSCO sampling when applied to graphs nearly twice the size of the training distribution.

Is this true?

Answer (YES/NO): NO